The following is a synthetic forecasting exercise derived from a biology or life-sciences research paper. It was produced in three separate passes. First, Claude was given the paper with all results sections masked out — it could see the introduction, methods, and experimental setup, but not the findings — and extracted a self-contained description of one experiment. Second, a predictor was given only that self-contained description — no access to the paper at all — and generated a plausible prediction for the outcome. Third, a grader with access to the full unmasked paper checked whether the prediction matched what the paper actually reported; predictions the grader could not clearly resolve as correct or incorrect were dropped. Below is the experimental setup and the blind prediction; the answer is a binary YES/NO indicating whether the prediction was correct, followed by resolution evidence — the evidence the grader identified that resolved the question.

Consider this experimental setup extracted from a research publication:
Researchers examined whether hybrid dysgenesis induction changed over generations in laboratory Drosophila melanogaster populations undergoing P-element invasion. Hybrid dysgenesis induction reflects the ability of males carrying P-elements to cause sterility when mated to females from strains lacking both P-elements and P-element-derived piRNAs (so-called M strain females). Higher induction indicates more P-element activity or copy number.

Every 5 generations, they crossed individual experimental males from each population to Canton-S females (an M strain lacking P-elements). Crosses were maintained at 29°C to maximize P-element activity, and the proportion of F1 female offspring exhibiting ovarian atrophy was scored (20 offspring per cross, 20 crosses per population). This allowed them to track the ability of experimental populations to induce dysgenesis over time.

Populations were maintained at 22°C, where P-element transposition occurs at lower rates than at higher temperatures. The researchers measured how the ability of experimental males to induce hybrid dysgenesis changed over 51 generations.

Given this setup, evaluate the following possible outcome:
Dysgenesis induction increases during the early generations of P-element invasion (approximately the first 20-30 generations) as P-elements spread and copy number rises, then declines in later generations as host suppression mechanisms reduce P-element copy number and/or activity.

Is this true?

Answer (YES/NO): NO